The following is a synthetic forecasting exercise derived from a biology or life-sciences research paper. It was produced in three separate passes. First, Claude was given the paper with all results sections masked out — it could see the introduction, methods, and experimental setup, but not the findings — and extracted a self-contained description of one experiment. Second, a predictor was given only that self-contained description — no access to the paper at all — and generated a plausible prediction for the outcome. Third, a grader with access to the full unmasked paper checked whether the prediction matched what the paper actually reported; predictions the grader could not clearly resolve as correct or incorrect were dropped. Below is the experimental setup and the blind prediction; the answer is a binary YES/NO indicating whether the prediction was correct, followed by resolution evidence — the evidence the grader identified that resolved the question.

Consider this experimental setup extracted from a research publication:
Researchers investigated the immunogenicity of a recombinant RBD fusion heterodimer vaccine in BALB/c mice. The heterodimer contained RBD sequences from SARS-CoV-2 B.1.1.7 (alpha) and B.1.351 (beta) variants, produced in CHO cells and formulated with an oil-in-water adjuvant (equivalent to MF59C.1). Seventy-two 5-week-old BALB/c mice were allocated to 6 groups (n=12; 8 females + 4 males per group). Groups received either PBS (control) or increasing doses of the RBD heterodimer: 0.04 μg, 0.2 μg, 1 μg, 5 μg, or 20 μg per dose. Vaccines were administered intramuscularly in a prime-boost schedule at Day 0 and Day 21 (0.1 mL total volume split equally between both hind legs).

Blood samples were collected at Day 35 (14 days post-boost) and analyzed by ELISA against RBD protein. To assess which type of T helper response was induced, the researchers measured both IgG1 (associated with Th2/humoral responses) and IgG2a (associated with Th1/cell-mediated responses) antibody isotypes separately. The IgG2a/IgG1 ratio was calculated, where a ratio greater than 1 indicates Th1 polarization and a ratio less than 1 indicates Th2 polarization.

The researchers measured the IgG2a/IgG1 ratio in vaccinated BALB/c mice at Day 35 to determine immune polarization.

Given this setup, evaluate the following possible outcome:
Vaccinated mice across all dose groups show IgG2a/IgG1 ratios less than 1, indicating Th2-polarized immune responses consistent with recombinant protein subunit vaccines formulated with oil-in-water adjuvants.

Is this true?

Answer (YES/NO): NO